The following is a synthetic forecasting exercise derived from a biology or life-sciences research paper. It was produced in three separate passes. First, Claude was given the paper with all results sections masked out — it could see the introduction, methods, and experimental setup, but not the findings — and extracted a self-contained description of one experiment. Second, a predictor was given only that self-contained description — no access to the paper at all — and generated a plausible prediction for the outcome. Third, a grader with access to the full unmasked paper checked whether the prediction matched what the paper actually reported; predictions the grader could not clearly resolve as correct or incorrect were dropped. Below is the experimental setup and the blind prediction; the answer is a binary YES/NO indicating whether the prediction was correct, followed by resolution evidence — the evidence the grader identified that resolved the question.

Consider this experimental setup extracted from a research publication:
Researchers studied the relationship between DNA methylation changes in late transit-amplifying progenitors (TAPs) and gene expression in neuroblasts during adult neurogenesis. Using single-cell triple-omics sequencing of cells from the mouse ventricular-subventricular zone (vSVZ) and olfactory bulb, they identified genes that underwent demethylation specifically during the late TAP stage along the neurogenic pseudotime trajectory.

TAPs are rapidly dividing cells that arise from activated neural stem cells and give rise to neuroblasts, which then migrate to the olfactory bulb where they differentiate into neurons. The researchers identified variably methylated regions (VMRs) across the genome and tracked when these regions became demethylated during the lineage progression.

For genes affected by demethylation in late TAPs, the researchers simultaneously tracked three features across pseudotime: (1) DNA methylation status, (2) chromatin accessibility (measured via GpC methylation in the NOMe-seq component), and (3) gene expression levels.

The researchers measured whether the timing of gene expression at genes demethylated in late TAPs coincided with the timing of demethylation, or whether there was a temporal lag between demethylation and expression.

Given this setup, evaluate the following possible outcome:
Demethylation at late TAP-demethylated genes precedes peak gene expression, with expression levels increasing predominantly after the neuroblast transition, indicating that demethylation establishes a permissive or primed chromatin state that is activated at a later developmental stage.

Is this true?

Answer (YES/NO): YES